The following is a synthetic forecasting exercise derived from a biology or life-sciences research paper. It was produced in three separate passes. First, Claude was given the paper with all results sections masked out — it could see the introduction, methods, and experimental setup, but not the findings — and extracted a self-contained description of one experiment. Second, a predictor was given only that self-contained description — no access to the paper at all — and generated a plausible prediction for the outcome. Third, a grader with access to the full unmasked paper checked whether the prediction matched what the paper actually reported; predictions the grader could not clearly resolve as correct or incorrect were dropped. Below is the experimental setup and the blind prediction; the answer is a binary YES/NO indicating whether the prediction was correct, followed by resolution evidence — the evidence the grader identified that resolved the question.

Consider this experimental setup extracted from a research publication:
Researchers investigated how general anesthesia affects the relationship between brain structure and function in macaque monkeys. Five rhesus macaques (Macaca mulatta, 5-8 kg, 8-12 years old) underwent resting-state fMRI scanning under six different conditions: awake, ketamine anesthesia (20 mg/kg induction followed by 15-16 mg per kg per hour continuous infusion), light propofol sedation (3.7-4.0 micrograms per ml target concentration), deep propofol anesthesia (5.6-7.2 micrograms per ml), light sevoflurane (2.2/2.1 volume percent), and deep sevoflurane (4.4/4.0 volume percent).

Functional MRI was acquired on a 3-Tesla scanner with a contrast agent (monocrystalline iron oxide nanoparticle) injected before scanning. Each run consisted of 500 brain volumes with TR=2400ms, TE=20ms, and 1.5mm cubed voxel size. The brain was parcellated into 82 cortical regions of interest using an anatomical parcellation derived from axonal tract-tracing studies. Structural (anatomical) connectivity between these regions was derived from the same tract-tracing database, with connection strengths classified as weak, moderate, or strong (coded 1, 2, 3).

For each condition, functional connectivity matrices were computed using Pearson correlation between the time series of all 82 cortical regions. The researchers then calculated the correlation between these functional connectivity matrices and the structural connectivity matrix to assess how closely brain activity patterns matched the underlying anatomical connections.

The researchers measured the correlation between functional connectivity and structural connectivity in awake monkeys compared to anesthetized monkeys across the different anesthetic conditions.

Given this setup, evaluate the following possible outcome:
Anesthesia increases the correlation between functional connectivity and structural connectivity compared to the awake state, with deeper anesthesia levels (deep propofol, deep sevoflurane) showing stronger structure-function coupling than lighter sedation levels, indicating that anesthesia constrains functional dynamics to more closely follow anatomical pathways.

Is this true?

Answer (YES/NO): NO